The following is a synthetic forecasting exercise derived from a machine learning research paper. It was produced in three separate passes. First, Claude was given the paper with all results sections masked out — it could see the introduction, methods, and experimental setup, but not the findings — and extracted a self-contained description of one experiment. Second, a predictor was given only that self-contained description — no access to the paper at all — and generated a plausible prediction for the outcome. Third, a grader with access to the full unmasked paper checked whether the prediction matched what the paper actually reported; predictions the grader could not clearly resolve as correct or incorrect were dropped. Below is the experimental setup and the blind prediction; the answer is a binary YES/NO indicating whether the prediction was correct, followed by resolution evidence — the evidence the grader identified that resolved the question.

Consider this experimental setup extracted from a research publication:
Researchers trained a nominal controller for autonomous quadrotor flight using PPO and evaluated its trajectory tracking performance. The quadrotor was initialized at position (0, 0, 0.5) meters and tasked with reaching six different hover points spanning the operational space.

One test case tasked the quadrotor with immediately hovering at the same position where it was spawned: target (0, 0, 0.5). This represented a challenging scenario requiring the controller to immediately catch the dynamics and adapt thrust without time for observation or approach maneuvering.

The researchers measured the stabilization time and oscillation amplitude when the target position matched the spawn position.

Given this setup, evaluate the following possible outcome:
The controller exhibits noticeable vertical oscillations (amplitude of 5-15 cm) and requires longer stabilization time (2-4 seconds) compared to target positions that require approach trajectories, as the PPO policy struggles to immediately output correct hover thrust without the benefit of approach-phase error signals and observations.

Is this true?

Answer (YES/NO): NO